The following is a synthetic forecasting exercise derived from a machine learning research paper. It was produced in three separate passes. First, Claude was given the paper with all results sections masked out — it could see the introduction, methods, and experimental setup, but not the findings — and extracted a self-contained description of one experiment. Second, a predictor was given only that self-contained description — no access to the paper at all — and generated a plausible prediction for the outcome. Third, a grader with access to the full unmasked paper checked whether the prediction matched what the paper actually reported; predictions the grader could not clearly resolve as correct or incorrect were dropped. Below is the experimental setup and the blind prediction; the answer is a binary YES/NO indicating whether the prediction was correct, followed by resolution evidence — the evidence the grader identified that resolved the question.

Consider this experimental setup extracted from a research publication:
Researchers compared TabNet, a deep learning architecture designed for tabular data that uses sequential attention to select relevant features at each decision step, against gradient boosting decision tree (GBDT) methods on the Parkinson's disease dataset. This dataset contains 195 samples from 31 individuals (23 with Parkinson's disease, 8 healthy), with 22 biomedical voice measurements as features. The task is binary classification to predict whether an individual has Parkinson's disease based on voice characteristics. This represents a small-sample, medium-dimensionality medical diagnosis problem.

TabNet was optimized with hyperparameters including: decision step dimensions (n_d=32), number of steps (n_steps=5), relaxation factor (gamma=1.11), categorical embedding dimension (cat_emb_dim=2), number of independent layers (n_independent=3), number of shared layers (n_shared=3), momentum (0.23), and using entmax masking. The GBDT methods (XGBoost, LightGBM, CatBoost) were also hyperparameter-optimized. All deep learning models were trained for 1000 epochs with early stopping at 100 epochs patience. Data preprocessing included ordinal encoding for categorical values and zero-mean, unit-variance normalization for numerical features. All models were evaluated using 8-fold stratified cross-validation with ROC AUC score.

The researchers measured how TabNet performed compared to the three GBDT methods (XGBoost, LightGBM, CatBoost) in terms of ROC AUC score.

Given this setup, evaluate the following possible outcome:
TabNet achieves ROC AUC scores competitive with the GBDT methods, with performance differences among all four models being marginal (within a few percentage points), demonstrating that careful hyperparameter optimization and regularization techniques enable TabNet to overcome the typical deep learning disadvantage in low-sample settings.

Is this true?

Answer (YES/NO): YES